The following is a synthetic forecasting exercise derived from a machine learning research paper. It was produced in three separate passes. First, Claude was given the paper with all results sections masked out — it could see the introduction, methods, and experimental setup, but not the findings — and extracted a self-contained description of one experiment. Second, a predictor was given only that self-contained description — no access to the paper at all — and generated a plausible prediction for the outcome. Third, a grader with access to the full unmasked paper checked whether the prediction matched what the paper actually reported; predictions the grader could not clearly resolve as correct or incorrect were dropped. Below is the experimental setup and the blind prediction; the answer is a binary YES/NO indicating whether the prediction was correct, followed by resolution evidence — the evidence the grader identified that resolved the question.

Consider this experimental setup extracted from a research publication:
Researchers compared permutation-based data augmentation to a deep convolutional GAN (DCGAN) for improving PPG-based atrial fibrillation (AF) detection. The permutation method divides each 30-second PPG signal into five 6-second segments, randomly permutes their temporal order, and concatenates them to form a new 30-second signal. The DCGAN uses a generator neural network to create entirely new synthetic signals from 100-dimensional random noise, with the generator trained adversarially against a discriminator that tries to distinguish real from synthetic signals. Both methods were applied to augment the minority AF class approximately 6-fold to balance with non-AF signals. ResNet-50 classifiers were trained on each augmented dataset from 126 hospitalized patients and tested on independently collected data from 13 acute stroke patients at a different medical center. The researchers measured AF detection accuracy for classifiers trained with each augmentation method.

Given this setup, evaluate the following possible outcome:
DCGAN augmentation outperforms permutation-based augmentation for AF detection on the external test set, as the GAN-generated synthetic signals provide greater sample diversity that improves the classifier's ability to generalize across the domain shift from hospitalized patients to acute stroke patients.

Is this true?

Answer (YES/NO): NO